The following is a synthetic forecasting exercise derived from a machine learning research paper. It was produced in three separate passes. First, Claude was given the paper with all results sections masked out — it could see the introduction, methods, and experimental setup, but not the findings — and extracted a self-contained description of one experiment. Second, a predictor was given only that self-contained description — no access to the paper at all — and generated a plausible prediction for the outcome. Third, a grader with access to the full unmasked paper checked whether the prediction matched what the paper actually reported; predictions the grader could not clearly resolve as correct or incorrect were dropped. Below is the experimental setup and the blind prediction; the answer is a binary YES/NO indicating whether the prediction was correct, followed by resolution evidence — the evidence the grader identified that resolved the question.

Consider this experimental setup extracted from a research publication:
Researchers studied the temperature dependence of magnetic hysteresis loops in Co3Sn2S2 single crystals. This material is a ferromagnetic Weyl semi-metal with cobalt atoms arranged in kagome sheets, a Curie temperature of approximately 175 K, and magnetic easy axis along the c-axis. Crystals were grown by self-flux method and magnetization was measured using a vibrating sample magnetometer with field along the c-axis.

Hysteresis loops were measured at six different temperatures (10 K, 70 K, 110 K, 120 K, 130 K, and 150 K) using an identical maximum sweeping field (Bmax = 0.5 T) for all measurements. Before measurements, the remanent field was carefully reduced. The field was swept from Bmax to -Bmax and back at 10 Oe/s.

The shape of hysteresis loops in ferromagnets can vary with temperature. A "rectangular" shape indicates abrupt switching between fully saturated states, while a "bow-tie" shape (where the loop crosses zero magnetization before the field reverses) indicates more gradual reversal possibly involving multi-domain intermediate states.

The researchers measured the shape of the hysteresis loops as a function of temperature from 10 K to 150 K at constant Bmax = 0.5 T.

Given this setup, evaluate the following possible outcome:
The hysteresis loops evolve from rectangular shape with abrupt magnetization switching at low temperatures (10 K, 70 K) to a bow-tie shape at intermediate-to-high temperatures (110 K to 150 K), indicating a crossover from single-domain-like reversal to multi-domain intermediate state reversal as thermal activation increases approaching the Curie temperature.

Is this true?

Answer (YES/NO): NO